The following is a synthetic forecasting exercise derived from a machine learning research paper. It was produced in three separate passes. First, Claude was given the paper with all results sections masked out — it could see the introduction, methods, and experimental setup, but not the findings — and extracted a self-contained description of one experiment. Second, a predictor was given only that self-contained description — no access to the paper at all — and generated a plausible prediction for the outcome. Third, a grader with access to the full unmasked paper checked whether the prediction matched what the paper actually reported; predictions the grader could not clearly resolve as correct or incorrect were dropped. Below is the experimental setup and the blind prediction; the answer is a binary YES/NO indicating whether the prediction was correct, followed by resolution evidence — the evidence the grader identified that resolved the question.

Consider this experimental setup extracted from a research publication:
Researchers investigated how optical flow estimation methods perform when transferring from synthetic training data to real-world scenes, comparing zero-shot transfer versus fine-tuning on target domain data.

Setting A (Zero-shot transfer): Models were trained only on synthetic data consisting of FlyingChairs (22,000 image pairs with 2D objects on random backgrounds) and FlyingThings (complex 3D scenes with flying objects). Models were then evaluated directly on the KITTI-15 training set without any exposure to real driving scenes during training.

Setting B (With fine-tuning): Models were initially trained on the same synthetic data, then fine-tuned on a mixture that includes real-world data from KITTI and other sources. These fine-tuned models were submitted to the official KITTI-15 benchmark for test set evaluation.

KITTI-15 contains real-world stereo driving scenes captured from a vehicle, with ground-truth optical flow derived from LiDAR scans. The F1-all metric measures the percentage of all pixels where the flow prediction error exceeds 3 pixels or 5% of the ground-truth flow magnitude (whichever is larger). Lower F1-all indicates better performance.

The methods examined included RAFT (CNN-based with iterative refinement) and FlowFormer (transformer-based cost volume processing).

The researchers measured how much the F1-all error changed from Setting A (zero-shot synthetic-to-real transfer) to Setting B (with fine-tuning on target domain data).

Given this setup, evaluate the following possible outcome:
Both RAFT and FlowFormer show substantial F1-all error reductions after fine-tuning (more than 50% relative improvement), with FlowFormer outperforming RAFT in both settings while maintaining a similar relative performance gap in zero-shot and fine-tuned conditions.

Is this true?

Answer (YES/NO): NO